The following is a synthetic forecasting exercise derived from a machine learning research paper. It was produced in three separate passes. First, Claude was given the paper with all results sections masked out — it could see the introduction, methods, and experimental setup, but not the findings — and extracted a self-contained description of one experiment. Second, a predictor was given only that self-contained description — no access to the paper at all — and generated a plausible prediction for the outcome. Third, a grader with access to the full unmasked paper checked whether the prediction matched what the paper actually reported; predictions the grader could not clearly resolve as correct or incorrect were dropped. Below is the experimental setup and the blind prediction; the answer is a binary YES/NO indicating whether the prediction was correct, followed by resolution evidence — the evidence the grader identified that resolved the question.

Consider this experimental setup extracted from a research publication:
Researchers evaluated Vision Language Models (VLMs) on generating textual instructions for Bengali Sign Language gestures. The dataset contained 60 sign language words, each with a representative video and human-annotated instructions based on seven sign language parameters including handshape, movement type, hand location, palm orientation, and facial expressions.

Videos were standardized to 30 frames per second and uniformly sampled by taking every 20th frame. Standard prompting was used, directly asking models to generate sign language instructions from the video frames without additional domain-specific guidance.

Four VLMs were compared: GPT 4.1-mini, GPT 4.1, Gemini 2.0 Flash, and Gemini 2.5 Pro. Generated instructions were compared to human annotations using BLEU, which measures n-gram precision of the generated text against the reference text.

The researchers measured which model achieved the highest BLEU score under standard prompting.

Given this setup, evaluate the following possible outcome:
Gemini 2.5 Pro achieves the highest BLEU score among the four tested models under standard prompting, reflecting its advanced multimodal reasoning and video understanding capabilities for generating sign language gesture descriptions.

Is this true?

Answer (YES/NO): NO